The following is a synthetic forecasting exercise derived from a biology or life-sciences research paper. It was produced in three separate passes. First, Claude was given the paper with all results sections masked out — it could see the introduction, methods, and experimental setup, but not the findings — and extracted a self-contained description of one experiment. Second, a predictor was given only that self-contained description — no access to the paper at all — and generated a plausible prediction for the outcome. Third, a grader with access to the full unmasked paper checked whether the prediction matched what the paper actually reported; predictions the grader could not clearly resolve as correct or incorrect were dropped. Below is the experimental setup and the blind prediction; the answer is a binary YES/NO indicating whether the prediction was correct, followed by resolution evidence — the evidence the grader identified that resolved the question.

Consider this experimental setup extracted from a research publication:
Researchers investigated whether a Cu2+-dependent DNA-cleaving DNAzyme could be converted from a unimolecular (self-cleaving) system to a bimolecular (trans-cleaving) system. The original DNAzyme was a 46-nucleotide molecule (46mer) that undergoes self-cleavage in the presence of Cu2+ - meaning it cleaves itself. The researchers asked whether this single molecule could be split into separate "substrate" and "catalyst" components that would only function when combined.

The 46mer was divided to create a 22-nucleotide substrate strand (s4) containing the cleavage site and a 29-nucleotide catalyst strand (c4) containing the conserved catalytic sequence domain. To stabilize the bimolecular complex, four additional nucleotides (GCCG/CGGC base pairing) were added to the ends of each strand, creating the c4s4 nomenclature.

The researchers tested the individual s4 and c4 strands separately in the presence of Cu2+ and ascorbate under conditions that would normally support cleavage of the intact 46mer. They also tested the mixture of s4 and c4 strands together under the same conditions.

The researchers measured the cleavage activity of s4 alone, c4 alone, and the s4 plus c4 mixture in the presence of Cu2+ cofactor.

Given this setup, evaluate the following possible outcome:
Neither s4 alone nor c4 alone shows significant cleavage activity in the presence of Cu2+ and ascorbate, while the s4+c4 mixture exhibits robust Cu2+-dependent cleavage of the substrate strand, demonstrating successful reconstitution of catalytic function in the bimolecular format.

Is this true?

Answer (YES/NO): YES